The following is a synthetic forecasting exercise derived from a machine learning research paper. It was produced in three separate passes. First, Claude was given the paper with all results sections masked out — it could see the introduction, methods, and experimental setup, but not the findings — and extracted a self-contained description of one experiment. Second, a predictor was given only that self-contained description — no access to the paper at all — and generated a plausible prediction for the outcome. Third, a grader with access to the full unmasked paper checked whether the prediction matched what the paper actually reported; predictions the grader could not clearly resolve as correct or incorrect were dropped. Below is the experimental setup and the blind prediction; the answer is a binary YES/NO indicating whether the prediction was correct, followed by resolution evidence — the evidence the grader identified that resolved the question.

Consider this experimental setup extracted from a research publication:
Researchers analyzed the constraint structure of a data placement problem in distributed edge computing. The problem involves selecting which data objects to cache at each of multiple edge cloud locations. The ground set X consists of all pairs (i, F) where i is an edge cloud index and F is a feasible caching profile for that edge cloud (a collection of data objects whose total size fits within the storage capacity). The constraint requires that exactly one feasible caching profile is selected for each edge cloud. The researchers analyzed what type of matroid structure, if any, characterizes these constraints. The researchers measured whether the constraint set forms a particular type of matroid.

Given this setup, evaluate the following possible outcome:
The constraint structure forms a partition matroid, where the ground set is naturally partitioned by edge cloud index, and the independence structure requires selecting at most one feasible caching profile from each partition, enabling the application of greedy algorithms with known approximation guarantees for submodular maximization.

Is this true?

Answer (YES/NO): YES